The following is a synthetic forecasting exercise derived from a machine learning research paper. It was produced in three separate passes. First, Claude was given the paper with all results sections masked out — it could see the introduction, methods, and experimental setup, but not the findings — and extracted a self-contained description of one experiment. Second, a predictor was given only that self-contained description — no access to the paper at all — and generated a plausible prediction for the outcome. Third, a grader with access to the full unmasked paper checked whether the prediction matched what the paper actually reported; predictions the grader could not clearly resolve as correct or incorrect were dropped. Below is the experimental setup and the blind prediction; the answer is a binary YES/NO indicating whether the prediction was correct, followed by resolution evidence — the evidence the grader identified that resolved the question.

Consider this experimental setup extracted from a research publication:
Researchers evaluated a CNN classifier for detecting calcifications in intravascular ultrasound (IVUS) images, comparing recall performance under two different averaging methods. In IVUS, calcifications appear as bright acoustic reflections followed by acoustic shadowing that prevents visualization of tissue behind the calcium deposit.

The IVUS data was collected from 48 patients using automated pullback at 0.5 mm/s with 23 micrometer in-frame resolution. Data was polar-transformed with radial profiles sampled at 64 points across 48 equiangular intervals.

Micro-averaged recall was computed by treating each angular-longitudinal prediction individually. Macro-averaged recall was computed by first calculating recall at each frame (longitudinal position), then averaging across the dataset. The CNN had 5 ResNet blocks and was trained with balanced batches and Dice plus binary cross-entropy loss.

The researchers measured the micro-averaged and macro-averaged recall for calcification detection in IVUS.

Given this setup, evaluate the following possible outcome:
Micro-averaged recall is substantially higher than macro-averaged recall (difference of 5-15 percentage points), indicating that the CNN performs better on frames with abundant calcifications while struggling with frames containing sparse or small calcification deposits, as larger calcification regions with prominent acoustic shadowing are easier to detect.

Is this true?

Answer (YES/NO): NO